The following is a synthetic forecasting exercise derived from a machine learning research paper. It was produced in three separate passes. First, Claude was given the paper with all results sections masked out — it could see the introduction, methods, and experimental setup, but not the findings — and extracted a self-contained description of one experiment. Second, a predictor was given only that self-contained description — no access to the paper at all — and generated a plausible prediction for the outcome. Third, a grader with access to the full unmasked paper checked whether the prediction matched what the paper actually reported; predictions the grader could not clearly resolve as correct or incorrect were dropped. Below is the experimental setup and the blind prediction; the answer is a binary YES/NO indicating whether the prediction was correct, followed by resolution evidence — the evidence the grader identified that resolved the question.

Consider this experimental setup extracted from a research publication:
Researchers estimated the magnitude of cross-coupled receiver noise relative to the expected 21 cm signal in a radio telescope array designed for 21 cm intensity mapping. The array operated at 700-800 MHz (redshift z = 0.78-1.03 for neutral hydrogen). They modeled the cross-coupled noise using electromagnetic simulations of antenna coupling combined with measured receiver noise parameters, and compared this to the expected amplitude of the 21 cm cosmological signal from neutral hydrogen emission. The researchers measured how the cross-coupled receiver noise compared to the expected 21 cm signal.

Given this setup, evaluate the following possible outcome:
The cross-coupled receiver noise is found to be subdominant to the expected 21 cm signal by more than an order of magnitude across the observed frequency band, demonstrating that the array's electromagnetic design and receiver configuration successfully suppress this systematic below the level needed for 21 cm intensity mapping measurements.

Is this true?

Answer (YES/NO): NO